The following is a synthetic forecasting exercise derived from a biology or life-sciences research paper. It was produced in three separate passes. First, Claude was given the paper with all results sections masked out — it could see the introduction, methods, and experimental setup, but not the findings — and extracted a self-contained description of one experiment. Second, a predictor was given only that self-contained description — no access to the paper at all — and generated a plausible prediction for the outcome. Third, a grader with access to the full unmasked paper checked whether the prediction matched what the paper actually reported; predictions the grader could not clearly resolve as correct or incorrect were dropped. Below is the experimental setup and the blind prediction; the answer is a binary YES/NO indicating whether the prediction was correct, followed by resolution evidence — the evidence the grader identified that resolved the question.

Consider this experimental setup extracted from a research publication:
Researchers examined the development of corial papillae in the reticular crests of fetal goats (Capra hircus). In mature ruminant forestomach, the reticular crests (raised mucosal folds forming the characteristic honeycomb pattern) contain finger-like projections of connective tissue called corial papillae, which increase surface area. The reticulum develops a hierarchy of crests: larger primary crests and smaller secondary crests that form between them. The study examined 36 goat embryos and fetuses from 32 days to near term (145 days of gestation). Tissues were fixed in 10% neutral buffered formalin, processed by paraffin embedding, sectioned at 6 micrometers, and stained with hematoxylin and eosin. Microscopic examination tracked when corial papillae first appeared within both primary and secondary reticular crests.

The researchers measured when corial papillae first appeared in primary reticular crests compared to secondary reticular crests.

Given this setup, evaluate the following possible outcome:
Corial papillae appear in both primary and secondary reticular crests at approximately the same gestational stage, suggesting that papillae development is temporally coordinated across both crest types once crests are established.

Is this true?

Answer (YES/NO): NO